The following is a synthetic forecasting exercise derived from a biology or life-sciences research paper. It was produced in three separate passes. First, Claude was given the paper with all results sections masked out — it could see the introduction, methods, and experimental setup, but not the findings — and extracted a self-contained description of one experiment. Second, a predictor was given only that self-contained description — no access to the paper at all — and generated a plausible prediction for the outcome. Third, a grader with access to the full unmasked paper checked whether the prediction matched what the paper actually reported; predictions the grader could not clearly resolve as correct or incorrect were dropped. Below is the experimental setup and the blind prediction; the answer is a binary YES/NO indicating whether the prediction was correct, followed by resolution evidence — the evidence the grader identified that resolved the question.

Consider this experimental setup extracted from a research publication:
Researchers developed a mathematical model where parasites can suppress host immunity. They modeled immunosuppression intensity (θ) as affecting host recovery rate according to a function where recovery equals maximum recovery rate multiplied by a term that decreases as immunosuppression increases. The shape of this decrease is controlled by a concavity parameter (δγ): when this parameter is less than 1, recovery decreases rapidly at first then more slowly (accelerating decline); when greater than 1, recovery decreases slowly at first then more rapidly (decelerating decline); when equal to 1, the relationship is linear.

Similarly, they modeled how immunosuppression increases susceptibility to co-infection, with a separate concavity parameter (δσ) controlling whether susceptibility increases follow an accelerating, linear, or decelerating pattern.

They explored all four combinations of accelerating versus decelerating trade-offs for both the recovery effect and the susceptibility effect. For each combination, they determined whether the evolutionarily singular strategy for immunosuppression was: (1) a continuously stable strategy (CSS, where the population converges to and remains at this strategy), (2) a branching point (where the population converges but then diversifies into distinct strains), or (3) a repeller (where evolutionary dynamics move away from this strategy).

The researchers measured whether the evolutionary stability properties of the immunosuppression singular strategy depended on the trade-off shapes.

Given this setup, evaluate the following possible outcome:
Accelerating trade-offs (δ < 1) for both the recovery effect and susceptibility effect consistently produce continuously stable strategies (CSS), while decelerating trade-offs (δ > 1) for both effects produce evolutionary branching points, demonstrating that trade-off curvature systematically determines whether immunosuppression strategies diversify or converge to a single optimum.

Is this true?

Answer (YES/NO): NO